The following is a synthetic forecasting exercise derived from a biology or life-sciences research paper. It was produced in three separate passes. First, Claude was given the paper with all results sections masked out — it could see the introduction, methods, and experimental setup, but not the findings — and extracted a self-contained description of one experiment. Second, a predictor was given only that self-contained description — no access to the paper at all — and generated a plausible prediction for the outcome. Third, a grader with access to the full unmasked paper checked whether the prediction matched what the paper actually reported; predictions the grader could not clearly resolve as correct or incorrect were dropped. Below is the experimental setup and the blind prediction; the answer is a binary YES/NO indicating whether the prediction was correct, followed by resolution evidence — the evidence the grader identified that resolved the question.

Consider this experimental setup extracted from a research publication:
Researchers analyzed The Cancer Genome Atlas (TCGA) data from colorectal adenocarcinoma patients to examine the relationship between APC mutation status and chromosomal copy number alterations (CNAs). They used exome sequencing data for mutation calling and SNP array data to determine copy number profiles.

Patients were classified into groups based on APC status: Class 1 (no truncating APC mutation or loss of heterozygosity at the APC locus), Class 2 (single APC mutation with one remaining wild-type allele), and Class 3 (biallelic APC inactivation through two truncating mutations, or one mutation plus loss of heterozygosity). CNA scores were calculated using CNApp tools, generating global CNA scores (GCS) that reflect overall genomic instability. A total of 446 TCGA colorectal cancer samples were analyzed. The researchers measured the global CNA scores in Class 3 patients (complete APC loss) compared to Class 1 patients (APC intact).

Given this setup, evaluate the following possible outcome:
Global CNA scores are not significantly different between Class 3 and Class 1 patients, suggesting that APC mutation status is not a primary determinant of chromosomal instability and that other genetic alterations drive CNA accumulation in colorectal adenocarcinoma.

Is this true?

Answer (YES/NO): NO